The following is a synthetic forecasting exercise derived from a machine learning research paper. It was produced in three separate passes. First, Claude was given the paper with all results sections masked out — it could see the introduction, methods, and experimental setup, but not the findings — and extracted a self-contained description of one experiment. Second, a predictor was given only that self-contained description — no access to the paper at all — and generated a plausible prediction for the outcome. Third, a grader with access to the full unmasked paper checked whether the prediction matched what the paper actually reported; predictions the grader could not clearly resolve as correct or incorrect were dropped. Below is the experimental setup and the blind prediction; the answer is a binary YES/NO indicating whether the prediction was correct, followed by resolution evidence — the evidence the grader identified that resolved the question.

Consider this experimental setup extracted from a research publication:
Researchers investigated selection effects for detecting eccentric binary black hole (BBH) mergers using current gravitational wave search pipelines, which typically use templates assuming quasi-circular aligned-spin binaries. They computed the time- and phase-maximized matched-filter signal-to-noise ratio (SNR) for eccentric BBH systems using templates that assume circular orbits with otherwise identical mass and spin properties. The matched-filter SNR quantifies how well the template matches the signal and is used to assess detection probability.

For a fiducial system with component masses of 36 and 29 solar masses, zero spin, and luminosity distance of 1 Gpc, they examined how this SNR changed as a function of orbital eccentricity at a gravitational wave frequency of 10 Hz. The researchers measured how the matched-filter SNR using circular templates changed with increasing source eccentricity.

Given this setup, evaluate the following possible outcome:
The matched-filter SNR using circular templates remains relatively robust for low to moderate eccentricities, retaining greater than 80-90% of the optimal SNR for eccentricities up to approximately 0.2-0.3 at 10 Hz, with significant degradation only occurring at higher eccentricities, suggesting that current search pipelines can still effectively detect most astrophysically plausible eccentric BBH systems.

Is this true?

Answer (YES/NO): NO